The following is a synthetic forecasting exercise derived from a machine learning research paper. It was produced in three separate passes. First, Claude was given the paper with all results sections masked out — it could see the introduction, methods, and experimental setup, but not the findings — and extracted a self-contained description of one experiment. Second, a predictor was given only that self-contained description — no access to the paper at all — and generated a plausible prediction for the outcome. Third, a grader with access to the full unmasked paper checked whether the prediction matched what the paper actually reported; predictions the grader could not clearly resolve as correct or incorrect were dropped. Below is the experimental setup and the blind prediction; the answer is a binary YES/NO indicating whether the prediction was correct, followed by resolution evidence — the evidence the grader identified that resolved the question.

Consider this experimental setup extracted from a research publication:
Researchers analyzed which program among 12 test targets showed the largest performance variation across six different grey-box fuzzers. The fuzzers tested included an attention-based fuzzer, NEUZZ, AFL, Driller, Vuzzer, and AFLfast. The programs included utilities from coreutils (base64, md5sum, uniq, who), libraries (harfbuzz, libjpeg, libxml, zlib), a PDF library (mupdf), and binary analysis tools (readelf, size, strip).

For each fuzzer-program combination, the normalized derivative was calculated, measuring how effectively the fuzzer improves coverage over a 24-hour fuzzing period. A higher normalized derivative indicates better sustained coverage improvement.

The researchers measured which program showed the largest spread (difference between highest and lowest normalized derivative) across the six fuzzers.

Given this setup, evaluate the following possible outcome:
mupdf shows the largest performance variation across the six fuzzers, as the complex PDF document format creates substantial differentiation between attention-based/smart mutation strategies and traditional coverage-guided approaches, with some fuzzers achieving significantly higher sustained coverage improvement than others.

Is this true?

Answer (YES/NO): NO